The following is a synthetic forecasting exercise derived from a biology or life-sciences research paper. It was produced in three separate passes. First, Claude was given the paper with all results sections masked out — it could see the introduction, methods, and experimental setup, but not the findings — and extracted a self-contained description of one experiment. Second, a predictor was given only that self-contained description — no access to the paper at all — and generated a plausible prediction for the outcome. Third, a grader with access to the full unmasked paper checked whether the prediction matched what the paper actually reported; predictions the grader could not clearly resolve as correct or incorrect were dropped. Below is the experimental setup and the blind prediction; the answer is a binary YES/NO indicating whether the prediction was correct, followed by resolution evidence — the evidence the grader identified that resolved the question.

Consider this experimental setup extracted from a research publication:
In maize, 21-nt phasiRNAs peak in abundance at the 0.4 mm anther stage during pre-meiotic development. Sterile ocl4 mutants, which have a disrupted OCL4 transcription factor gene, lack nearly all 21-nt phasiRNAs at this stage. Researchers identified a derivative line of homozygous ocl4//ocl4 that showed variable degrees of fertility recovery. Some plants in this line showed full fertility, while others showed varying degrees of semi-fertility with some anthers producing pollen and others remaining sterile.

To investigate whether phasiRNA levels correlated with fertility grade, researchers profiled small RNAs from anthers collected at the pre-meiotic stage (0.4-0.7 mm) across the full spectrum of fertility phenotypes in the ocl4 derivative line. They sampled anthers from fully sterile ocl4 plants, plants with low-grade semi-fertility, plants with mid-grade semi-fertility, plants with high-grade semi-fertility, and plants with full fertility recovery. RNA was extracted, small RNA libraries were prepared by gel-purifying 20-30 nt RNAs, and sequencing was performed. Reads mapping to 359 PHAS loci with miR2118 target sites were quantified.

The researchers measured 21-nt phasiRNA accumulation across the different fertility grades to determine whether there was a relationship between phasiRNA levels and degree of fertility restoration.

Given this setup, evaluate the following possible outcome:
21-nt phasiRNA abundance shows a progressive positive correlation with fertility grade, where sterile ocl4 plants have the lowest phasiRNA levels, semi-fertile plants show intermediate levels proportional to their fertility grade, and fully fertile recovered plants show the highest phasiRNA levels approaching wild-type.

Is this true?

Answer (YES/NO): NO